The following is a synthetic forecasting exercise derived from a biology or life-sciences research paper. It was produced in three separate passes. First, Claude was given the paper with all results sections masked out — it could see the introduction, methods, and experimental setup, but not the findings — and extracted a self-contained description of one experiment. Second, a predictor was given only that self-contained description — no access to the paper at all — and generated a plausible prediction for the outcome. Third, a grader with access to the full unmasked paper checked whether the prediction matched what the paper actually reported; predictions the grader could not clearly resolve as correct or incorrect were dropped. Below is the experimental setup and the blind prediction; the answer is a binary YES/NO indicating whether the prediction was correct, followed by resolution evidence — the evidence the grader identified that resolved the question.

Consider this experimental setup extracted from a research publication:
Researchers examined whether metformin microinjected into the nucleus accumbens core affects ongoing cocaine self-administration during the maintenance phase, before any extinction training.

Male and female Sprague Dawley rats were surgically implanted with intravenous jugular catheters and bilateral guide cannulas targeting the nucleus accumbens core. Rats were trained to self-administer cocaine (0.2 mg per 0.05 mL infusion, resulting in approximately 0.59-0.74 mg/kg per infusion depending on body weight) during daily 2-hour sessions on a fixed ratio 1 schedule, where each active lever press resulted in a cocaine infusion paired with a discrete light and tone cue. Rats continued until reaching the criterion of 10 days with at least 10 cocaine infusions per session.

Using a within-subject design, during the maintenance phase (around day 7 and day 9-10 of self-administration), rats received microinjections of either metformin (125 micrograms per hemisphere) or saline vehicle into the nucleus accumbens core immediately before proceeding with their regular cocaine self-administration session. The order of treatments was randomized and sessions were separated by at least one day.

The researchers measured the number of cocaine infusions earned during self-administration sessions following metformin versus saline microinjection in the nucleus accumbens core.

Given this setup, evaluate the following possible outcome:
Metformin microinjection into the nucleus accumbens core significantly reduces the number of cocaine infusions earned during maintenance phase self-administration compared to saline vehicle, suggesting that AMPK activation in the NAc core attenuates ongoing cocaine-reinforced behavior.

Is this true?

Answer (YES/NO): NO